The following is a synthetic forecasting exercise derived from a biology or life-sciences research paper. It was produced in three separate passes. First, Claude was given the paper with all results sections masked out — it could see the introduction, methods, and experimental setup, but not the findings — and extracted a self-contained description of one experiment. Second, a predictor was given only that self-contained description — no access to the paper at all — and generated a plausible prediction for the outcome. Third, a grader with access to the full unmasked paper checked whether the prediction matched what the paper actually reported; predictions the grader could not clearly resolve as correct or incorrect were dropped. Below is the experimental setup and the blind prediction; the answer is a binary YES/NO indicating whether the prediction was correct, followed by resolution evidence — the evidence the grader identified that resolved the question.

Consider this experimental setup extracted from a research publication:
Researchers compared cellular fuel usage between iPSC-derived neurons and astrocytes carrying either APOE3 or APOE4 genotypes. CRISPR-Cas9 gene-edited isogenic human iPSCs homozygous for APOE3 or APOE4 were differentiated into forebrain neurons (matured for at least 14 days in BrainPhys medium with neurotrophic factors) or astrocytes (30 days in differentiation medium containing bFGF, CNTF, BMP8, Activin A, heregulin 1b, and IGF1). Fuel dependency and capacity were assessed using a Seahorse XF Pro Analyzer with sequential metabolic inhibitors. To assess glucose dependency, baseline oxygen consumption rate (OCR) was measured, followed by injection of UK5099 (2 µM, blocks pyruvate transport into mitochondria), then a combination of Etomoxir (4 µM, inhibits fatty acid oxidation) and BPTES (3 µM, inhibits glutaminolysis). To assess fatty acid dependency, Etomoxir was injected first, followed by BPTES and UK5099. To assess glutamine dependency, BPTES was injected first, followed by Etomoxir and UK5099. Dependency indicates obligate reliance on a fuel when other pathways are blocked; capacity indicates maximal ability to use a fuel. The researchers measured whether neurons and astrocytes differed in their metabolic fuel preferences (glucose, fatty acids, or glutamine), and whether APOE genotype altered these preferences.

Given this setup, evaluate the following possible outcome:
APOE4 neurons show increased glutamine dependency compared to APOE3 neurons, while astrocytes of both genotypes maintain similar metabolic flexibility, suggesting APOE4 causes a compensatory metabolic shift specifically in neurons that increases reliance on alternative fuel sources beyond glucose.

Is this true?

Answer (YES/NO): NO